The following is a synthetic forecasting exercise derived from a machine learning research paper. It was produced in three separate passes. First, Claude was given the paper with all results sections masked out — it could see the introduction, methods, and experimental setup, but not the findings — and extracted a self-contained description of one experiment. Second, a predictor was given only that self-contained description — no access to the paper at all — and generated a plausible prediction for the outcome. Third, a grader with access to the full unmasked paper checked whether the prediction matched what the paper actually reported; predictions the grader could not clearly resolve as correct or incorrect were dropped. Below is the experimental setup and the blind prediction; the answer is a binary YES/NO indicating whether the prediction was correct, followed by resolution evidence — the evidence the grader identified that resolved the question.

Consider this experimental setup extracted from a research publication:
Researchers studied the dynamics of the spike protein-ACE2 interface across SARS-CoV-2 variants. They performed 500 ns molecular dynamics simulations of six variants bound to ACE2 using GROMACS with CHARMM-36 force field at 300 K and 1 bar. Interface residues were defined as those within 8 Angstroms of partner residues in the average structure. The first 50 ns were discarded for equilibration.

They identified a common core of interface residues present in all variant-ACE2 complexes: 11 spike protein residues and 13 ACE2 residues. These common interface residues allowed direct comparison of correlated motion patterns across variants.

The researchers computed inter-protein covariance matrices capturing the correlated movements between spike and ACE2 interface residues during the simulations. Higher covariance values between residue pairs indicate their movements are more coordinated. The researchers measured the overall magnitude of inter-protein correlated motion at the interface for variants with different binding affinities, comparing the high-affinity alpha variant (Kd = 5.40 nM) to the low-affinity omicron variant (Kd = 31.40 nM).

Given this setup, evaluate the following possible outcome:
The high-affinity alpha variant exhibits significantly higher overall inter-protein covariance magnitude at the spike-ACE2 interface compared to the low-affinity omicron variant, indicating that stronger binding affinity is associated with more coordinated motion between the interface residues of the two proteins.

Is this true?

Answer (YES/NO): NO